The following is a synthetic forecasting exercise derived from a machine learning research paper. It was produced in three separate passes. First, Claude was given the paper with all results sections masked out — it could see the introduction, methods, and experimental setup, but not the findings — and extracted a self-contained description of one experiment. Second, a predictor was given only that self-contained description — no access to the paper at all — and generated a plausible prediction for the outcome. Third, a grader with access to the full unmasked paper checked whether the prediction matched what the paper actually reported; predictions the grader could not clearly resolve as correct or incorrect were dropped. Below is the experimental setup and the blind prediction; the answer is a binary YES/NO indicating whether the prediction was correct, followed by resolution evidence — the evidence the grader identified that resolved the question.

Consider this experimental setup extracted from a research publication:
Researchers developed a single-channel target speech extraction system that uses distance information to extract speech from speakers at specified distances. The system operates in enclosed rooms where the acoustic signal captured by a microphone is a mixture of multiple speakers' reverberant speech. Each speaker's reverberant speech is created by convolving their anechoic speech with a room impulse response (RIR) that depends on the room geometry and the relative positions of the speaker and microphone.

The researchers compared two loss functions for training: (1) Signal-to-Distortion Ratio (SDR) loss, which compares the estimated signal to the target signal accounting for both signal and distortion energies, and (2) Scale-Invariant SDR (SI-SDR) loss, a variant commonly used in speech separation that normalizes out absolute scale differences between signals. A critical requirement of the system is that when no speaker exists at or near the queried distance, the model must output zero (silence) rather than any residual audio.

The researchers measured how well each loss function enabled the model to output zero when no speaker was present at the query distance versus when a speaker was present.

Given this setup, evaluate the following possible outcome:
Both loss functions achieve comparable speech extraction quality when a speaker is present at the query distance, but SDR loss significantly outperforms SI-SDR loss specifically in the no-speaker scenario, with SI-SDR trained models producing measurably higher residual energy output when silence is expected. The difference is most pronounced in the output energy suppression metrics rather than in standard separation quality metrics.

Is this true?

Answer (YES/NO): NO